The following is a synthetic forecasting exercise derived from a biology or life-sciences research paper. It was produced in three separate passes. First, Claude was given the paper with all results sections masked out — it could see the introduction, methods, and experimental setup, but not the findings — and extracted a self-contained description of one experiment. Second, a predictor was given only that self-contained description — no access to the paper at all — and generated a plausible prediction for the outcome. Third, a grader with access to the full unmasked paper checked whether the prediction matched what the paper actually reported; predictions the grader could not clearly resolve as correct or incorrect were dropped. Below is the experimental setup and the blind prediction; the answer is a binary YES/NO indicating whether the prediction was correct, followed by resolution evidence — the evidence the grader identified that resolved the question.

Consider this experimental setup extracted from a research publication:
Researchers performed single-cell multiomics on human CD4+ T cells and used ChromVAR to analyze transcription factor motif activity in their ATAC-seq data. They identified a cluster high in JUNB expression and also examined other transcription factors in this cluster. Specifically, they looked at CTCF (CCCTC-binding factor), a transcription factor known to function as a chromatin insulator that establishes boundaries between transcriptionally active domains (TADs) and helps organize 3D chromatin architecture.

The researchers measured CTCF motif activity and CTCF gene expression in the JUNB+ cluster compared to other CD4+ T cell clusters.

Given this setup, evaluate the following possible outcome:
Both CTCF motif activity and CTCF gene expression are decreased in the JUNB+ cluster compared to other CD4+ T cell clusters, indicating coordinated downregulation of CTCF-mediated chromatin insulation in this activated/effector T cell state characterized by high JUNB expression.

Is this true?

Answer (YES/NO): NO